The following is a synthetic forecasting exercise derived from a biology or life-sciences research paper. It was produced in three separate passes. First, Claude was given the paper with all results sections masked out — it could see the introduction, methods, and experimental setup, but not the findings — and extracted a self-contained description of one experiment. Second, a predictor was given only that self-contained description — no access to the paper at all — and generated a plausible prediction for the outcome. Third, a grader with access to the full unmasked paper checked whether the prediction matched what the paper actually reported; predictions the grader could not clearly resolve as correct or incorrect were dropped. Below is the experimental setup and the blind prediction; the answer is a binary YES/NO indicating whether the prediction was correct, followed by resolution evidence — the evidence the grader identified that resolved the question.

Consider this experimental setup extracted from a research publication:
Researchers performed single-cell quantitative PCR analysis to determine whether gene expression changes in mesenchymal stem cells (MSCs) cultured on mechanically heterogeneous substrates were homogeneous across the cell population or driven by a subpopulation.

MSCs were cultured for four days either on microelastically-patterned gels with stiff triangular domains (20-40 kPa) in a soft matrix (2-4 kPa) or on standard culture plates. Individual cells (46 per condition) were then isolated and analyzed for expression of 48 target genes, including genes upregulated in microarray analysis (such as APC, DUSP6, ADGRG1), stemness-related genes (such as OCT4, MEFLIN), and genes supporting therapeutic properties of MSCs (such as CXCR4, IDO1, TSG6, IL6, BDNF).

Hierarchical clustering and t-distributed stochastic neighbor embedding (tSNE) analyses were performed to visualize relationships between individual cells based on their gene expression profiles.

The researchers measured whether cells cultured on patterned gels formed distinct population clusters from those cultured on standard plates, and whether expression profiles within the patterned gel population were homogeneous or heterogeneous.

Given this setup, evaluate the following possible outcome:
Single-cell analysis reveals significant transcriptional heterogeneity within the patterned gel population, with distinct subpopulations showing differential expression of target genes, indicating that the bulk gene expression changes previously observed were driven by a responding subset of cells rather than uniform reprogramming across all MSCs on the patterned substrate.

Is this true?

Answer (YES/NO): NO